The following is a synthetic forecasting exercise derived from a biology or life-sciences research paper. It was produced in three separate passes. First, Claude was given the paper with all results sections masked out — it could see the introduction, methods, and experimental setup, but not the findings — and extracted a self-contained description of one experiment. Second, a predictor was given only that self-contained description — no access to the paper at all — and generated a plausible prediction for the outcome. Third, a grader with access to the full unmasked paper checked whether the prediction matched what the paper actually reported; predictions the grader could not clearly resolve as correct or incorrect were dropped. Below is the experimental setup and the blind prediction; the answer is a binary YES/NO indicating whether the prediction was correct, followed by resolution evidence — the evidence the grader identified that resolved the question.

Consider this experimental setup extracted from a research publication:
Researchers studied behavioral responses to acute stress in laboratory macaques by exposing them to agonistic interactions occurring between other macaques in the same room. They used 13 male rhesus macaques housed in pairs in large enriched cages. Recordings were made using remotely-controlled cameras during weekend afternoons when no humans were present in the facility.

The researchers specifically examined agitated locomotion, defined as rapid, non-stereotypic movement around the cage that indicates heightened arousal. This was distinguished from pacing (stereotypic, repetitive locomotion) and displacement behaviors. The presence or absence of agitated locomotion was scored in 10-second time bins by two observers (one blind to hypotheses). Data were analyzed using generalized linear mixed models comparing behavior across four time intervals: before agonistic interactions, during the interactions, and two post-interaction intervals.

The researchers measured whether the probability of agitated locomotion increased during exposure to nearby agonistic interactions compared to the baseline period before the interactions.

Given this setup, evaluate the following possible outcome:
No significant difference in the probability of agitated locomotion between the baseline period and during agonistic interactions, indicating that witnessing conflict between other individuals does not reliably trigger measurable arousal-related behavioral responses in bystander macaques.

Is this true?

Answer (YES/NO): NO